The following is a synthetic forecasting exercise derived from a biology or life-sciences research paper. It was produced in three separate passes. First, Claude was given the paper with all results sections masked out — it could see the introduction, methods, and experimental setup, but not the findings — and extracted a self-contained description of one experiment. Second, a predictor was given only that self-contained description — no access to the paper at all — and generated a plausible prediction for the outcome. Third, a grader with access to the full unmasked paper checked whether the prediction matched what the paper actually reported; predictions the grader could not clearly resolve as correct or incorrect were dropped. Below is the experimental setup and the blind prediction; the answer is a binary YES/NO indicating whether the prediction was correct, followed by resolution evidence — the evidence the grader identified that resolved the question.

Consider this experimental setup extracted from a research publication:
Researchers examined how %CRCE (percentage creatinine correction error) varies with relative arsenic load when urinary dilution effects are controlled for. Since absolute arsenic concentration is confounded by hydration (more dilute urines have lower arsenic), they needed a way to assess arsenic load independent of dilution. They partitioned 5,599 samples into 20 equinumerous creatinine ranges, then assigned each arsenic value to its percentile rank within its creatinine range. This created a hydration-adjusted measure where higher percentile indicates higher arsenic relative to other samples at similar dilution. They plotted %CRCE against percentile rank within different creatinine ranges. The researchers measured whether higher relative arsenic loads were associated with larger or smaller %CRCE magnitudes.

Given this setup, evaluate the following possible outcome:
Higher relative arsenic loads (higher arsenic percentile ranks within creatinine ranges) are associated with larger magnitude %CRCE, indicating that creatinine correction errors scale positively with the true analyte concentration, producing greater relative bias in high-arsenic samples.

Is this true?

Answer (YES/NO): NO